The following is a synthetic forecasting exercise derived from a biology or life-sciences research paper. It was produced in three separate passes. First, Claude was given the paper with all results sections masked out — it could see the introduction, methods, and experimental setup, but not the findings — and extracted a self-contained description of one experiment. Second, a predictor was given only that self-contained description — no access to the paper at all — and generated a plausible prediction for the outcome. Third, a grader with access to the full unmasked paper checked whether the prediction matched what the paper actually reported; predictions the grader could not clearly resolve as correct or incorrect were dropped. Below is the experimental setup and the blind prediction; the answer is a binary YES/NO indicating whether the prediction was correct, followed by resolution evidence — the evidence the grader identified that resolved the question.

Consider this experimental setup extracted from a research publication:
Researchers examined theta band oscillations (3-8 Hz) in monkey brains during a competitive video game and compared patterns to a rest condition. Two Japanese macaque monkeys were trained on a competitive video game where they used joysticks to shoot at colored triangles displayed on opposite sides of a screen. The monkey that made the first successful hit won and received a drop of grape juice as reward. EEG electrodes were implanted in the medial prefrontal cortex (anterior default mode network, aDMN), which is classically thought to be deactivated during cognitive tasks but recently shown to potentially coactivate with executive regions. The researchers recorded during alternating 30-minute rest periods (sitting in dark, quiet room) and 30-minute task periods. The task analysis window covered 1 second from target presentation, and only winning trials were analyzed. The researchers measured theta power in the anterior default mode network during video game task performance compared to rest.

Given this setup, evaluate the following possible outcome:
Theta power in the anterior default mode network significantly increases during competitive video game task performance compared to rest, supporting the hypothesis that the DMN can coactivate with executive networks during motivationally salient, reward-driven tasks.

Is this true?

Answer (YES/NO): YES